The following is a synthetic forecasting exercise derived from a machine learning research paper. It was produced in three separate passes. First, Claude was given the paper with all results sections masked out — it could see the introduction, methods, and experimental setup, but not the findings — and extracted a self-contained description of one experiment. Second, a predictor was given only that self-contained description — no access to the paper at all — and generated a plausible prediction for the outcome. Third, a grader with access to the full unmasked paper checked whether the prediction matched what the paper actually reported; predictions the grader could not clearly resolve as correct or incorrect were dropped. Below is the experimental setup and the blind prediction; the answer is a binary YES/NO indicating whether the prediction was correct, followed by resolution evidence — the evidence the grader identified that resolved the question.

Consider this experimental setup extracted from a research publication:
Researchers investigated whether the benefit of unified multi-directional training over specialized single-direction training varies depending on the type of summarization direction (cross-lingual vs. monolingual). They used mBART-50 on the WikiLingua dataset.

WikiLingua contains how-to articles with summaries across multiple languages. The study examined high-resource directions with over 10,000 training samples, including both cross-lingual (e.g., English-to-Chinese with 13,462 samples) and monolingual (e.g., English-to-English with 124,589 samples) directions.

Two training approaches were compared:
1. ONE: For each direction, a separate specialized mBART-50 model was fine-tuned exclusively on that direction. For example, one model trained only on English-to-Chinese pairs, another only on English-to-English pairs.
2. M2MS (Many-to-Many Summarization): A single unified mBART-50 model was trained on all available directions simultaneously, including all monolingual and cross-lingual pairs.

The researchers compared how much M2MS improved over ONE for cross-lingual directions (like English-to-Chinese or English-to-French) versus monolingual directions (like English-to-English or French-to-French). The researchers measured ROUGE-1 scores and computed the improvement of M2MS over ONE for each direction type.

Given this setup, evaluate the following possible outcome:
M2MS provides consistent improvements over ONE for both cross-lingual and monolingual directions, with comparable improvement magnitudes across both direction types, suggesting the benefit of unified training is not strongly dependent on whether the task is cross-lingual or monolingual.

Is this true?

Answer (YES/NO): NO